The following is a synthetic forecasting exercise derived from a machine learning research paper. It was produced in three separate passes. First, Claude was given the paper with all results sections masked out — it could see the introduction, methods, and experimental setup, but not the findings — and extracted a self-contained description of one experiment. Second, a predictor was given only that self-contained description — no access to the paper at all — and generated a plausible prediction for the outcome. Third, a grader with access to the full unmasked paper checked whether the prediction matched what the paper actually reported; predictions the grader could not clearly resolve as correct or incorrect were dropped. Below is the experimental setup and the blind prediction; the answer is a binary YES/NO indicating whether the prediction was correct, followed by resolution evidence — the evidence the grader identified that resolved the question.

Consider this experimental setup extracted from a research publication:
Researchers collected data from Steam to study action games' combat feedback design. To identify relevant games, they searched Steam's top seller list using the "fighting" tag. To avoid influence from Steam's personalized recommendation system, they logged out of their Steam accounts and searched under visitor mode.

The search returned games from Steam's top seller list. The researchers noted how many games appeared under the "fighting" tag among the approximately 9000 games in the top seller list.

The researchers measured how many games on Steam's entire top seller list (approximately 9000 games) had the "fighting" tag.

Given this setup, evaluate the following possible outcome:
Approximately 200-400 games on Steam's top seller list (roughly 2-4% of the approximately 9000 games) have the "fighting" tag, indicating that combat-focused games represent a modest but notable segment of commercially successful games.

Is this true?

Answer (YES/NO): NO